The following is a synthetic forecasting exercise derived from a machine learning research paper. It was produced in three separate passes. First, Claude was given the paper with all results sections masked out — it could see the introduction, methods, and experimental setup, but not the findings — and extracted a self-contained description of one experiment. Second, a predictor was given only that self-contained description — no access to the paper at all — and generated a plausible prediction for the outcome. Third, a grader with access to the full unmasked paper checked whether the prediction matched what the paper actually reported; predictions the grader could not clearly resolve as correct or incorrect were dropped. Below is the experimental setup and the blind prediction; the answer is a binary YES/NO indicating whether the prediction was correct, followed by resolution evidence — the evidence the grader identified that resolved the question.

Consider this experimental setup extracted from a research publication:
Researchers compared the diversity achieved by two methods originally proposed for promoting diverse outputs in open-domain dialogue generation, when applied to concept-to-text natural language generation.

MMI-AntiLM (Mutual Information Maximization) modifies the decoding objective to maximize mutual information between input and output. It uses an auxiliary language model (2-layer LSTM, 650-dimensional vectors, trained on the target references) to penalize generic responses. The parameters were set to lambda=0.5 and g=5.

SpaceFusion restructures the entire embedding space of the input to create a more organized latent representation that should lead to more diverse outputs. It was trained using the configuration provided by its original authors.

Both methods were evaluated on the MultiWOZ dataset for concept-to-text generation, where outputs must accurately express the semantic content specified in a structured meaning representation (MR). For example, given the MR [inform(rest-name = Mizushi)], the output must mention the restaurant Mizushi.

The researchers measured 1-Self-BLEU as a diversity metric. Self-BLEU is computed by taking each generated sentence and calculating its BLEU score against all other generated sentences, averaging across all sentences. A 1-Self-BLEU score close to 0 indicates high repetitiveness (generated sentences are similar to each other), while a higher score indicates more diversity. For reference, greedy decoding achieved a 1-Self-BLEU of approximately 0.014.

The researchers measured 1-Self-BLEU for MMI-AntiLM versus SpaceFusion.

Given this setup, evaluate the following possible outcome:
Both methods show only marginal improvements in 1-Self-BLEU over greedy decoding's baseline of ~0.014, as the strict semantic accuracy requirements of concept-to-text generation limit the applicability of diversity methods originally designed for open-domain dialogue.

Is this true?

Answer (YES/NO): NO